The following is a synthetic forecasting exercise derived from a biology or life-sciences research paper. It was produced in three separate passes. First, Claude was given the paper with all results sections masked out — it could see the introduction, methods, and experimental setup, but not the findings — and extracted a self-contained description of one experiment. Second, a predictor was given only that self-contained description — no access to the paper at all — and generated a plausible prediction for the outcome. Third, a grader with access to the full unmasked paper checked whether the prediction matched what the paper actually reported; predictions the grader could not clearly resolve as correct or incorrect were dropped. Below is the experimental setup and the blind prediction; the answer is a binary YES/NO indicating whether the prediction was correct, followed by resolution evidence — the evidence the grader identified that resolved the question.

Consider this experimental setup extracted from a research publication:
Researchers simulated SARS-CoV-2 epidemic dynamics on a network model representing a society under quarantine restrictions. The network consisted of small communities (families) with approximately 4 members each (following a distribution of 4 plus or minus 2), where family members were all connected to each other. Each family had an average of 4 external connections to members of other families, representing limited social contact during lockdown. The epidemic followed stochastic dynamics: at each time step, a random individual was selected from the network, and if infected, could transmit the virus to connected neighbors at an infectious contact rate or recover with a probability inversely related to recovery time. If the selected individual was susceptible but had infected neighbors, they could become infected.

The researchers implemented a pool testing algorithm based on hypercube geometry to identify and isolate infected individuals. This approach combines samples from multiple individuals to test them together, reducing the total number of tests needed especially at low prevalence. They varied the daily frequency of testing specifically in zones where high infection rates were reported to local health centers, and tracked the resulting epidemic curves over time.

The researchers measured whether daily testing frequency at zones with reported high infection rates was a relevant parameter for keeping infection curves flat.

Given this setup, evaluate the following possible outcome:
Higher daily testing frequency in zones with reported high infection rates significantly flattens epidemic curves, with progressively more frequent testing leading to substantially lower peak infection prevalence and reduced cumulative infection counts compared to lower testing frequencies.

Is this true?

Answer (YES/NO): YES